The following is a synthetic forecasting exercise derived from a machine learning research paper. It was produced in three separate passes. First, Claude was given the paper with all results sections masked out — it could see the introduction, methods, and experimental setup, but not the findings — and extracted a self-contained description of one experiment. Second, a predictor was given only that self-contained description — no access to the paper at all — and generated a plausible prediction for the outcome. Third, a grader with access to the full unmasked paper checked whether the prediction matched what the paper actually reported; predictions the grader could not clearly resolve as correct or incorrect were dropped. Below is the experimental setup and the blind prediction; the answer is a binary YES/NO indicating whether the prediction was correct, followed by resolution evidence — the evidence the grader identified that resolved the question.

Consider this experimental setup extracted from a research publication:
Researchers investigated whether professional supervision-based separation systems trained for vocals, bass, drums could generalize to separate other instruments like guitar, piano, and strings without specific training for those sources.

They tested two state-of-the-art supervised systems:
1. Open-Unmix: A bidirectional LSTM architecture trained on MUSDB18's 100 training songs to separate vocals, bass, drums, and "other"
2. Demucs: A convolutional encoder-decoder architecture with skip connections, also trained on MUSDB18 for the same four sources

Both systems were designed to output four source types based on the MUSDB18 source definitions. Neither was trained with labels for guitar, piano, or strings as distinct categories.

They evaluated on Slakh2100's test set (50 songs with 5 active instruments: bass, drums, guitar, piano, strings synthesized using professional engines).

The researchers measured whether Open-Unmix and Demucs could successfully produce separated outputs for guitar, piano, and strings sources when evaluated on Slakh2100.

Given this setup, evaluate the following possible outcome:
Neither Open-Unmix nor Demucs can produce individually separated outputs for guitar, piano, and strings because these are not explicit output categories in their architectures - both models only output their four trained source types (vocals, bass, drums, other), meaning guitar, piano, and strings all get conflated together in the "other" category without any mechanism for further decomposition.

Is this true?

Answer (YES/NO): YES